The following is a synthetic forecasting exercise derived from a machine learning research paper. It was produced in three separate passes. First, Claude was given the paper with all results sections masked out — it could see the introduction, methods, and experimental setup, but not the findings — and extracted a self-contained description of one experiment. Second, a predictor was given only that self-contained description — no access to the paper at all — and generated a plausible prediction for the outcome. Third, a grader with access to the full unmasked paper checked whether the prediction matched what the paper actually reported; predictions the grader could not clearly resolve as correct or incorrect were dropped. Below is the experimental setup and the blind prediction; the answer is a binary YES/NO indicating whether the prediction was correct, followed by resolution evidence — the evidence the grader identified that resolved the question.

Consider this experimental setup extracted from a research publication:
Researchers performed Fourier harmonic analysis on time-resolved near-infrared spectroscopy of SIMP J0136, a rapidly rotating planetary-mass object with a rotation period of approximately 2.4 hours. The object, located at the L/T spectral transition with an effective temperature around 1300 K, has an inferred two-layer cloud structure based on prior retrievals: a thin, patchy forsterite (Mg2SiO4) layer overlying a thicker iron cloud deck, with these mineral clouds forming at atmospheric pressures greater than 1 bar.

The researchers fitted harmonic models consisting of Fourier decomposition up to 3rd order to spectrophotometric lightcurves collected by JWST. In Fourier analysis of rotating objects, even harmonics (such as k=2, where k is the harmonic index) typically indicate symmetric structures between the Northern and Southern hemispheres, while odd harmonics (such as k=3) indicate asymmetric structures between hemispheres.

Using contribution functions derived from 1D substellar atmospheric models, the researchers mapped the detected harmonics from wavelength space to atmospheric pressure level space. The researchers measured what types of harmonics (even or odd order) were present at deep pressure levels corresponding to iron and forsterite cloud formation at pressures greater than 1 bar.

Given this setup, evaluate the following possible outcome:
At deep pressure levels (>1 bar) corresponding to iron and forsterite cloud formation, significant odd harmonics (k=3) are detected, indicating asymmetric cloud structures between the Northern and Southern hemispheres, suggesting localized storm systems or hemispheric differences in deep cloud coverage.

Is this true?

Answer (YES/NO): YES